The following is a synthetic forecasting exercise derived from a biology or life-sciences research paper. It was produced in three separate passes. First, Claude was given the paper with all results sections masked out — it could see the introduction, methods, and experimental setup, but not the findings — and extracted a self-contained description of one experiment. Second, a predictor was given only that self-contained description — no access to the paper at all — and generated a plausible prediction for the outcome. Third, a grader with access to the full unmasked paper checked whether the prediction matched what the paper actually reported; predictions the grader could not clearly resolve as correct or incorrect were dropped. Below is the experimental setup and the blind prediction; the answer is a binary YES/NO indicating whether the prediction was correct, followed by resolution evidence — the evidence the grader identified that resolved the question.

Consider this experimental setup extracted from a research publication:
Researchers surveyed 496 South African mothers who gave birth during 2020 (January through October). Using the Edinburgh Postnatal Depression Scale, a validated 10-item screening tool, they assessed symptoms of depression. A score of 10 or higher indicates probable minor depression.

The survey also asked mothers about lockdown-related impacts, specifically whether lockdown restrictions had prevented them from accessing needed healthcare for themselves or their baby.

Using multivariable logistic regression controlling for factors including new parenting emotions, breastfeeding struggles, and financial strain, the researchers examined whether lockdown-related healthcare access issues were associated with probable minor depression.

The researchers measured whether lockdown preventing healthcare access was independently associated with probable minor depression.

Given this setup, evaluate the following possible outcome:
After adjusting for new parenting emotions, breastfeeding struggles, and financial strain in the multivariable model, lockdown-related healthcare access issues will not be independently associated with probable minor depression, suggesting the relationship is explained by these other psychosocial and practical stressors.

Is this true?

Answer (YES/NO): NO